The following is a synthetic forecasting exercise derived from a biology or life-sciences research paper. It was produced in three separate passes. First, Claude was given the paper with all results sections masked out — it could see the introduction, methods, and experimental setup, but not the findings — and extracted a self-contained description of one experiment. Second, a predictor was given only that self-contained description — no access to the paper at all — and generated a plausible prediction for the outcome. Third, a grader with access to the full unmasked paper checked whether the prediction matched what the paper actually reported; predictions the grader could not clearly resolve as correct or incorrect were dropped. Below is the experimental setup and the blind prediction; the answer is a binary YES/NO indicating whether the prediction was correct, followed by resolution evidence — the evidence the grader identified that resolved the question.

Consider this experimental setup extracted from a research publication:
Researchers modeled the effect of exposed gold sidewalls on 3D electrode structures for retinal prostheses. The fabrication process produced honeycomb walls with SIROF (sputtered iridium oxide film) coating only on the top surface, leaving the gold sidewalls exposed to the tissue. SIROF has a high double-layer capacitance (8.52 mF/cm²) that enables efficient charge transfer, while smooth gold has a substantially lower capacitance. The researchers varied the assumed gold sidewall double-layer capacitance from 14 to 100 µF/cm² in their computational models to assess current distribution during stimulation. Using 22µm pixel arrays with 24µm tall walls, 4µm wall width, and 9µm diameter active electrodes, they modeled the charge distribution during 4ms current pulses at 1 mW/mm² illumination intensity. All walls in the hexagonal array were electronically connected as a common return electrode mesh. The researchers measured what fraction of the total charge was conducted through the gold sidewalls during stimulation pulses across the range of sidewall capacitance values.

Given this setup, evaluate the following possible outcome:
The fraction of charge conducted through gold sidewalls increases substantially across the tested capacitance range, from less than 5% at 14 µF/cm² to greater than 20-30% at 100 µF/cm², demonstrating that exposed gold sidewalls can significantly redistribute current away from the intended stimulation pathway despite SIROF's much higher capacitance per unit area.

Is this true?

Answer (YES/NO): NO